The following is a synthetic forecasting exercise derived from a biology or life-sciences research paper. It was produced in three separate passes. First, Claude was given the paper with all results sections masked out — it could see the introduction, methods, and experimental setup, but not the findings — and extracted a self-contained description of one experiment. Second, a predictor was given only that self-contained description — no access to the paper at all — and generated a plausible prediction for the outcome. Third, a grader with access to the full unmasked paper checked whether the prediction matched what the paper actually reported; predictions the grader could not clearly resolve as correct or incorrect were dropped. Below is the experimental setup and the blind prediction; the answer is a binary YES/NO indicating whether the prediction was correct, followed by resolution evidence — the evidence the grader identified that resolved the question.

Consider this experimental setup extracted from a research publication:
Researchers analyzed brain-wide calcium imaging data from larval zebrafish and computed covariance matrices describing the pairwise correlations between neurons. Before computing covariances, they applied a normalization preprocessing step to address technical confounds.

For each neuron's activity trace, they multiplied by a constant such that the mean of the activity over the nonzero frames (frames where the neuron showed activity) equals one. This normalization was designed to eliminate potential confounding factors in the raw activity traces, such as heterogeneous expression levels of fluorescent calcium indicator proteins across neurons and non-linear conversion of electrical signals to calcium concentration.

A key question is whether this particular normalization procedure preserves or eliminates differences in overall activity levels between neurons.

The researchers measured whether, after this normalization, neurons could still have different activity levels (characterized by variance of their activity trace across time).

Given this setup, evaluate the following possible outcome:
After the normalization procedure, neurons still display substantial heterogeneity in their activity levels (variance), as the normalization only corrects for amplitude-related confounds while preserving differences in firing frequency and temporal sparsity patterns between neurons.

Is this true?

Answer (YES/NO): YES